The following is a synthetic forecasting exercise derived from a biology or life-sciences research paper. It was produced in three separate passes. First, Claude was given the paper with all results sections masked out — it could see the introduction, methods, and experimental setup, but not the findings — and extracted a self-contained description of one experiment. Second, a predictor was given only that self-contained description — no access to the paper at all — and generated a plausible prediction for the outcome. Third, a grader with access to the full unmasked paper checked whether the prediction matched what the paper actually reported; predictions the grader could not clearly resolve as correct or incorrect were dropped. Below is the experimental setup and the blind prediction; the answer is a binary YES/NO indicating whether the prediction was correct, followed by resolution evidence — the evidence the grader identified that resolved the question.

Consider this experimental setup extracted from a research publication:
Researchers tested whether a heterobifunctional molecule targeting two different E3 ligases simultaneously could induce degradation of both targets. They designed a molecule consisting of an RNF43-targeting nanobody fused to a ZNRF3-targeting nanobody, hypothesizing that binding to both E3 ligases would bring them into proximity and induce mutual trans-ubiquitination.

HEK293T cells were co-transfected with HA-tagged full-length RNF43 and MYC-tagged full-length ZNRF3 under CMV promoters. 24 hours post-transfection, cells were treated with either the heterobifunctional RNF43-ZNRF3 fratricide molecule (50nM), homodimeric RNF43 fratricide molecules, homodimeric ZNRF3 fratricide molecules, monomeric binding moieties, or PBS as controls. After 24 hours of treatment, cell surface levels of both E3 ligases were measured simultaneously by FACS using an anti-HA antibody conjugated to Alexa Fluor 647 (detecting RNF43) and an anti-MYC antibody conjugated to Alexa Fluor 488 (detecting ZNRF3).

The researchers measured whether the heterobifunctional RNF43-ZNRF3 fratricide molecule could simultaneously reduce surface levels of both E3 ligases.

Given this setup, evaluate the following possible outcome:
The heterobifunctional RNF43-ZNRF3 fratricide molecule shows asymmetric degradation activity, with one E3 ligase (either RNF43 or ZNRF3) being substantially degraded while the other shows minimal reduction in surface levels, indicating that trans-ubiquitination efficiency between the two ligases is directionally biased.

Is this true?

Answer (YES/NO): NO